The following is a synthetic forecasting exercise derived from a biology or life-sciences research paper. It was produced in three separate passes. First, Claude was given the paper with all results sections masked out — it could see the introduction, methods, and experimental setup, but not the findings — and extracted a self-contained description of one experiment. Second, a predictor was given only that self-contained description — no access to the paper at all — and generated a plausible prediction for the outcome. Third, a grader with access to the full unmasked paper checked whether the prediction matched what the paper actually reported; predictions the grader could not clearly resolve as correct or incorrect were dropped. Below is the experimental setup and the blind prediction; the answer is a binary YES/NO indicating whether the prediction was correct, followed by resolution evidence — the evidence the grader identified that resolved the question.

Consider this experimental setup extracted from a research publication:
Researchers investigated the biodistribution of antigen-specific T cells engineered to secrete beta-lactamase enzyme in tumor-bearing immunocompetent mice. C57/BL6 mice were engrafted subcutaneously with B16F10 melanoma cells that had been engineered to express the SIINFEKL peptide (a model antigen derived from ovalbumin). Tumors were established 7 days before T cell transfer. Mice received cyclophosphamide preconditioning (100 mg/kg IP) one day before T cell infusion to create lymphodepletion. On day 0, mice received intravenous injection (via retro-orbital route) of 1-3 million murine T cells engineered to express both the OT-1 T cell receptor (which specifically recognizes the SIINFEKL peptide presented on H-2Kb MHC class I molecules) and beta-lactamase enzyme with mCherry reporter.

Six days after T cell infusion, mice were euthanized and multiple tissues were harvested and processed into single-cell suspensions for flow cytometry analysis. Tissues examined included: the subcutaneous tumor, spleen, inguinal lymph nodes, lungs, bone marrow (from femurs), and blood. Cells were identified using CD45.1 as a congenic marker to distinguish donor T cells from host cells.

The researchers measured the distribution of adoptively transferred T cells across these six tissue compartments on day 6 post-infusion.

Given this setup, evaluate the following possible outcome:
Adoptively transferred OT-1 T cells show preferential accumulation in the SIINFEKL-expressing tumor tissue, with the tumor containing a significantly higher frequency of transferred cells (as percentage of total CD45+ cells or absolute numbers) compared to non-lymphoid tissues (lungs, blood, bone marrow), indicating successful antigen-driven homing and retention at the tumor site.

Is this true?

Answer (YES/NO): YES